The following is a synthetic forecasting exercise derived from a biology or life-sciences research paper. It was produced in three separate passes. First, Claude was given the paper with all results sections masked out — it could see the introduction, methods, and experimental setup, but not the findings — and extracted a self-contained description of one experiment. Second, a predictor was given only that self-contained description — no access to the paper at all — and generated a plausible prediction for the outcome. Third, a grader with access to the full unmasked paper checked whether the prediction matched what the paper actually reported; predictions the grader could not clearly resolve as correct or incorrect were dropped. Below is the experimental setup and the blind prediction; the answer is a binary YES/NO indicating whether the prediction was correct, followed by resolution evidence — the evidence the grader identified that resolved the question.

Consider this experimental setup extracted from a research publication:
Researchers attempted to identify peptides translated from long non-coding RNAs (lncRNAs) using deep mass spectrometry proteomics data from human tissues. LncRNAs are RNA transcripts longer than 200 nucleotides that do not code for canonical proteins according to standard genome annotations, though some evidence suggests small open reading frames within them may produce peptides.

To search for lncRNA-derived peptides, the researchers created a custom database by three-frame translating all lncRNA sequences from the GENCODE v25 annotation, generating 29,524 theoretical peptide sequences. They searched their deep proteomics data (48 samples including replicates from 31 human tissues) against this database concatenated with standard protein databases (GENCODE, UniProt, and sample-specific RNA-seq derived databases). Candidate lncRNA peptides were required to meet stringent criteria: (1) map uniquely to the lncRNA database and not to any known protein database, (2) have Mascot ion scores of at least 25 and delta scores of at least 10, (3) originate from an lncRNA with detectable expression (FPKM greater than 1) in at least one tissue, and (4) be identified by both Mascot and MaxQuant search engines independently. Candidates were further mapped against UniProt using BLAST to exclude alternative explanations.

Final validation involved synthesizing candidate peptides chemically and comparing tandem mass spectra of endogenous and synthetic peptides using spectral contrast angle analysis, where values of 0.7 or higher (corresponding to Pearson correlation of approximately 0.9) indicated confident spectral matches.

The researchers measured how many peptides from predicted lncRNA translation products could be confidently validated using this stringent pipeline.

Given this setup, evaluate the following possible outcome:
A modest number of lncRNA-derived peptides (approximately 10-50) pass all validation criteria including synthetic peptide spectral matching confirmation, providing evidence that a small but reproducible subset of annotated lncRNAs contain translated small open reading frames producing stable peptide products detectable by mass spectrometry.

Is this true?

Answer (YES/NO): NO